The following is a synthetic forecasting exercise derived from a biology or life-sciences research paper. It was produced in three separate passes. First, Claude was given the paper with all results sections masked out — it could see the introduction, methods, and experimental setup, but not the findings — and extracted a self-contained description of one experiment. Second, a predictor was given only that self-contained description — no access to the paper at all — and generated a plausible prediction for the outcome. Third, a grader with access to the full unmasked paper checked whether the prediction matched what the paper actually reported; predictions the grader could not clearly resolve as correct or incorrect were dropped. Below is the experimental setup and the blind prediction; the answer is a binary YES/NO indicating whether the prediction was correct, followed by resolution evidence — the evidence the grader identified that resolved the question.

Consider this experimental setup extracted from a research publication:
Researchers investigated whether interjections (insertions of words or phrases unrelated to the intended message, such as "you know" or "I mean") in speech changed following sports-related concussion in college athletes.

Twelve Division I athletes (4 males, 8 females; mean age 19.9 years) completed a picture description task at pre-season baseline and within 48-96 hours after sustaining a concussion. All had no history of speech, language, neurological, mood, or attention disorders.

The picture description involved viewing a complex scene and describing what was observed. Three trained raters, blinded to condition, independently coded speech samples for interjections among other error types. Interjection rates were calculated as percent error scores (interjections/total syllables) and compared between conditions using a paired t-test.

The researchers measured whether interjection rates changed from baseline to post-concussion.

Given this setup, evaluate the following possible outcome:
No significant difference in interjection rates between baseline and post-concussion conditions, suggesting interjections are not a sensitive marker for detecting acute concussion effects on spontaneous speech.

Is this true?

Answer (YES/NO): NO